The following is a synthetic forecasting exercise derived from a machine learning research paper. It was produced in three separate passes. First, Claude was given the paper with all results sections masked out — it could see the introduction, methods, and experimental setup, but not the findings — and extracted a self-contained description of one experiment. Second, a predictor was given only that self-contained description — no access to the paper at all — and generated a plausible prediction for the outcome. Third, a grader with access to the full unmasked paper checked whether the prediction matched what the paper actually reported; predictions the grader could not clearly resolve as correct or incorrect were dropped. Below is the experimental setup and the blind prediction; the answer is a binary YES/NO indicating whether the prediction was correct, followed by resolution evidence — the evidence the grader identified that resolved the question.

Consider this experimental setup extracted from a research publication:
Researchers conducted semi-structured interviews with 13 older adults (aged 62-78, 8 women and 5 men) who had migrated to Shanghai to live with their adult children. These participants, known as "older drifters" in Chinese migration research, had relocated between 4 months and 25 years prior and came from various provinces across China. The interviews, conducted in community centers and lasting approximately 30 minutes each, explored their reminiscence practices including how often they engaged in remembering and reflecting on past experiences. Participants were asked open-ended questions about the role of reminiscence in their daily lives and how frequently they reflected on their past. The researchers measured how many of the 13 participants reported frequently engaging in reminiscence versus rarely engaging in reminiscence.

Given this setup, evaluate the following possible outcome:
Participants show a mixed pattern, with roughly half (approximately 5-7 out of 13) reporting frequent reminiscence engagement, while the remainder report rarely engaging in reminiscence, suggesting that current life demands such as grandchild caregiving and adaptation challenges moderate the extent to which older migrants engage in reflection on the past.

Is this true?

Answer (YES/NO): NO